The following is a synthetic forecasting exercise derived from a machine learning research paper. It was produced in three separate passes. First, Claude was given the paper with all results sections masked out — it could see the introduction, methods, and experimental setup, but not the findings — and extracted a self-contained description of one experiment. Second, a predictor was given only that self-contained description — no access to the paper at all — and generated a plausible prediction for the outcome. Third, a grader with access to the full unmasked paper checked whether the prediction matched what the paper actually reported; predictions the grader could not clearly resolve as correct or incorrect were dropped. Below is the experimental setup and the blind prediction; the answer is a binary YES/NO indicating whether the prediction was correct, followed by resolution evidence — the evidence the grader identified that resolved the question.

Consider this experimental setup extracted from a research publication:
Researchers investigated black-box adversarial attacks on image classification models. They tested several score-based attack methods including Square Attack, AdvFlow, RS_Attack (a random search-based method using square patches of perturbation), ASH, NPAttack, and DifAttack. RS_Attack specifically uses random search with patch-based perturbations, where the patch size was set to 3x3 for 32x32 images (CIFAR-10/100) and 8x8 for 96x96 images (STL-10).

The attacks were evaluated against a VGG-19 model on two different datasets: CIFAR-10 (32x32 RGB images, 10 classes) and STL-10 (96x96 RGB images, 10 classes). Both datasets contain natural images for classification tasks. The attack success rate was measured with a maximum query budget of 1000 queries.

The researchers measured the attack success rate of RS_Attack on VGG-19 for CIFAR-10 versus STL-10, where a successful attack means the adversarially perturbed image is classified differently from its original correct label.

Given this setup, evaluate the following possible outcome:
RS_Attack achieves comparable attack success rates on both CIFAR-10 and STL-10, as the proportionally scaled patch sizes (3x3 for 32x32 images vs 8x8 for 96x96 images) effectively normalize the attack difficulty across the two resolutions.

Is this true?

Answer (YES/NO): NO